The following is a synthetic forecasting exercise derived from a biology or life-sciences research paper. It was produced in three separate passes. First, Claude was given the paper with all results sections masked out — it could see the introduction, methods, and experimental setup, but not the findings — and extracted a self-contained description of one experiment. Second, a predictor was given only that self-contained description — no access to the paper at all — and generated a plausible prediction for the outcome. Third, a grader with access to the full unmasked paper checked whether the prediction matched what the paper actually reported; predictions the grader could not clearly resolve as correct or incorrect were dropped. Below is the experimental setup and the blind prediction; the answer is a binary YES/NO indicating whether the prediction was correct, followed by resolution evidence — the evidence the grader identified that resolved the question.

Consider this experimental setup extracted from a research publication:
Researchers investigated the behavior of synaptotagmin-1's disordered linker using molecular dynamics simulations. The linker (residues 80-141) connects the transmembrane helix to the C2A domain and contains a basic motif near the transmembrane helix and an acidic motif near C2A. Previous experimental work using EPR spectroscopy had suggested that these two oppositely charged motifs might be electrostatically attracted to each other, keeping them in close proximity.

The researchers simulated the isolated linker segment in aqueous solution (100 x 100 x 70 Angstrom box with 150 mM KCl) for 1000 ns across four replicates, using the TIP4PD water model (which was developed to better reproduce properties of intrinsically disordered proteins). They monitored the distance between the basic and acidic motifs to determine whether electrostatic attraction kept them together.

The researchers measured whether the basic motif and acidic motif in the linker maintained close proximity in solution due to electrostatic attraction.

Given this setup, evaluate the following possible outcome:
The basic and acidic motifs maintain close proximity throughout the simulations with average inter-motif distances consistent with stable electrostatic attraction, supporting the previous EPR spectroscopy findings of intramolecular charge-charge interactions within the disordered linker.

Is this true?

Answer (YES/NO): NO